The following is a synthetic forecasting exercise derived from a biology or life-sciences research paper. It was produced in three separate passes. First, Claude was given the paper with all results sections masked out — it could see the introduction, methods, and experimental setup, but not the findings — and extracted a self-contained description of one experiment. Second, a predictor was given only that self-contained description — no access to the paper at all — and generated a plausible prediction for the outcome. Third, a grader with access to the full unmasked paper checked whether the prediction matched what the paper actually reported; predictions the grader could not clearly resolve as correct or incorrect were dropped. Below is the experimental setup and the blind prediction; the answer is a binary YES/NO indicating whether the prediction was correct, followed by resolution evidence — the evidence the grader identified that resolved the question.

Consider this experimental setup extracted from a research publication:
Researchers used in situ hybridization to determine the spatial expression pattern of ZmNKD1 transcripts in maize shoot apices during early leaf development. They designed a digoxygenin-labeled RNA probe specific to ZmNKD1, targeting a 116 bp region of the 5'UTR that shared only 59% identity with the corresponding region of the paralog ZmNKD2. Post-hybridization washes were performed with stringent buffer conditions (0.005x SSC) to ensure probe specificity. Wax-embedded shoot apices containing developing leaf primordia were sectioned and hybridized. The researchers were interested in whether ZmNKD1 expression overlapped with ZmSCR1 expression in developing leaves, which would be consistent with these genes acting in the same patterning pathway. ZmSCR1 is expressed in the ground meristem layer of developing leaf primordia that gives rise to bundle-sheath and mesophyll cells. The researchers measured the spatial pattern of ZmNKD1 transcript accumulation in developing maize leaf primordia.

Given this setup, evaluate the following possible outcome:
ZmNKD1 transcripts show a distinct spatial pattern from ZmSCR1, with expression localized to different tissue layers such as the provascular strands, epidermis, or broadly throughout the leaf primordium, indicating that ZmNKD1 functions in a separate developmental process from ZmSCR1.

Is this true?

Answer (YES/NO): NO